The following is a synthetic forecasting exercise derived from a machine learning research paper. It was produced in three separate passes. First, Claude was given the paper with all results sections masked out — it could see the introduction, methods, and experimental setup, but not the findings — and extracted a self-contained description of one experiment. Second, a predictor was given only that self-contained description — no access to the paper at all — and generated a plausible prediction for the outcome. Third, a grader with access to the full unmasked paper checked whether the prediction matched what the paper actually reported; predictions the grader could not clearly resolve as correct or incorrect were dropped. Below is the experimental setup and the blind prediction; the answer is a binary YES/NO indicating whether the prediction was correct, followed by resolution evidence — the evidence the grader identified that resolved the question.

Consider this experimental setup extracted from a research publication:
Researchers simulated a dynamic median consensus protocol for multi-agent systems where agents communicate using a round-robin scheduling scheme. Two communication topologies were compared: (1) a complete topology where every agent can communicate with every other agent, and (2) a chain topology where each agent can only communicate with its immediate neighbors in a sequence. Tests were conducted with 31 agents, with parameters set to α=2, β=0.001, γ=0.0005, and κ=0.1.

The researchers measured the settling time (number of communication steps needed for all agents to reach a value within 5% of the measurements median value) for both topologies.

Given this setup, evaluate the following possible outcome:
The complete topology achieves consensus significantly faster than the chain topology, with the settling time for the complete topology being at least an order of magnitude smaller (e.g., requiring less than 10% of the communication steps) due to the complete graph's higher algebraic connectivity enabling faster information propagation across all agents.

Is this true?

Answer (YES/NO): YES